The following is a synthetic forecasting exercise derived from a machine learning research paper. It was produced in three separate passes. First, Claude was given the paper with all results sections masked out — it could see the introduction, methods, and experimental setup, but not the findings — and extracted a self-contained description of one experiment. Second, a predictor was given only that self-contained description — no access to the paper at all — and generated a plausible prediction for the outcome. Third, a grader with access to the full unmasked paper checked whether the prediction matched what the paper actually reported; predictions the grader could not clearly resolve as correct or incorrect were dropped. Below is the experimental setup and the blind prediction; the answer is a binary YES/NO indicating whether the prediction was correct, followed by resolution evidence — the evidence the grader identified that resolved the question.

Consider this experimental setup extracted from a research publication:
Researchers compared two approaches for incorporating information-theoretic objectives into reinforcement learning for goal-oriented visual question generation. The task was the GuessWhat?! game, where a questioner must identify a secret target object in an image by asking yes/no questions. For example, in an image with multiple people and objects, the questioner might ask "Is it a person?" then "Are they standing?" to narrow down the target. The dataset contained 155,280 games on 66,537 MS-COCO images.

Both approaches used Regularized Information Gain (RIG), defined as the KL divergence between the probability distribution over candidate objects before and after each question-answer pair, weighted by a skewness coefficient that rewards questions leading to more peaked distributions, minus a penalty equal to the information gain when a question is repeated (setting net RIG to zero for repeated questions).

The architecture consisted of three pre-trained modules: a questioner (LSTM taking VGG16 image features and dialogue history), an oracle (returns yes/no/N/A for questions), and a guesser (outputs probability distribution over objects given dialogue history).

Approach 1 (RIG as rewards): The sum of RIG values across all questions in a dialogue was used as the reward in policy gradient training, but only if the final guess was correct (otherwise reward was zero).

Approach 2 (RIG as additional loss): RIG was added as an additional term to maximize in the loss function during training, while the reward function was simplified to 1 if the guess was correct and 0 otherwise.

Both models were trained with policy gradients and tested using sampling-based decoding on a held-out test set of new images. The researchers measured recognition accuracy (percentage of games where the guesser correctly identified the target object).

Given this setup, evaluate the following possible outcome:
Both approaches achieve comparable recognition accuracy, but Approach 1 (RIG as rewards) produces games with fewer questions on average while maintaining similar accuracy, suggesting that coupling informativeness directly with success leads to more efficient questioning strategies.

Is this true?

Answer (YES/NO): NO